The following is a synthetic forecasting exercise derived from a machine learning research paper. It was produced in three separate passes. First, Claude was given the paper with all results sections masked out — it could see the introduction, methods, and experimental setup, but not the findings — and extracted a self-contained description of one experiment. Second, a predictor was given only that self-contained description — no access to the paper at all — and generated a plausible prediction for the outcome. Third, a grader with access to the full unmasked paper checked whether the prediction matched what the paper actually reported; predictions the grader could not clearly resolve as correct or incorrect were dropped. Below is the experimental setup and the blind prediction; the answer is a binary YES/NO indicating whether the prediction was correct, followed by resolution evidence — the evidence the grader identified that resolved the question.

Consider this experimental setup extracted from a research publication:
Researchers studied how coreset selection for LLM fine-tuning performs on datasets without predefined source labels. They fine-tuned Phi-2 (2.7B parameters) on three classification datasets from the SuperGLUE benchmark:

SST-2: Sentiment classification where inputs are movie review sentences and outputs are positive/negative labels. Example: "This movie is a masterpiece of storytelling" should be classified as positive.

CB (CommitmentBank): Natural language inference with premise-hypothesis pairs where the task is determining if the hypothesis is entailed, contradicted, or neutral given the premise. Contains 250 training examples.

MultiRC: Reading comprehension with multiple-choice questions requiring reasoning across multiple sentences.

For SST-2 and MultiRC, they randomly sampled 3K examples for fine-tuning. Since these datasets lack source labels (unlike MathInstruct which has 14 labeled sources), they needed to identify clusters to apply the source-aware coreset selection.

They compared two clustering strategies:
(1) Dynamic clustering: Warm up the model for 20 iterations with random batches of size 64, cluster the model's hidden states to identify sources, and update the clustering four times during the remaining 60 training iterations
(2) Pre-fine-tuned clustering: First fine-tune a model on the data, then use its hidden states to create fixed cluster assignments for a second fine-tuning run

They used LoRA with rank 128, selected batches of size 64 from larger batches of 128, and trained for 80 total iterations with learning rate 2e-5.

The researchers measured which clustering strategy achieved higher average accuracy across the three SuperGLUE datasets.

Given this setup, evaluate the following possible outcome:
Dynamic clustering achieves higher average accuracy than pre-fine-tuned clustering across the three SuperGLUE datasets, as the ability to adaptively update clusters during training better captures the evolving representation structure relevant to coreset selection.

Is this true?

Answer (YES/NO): NO